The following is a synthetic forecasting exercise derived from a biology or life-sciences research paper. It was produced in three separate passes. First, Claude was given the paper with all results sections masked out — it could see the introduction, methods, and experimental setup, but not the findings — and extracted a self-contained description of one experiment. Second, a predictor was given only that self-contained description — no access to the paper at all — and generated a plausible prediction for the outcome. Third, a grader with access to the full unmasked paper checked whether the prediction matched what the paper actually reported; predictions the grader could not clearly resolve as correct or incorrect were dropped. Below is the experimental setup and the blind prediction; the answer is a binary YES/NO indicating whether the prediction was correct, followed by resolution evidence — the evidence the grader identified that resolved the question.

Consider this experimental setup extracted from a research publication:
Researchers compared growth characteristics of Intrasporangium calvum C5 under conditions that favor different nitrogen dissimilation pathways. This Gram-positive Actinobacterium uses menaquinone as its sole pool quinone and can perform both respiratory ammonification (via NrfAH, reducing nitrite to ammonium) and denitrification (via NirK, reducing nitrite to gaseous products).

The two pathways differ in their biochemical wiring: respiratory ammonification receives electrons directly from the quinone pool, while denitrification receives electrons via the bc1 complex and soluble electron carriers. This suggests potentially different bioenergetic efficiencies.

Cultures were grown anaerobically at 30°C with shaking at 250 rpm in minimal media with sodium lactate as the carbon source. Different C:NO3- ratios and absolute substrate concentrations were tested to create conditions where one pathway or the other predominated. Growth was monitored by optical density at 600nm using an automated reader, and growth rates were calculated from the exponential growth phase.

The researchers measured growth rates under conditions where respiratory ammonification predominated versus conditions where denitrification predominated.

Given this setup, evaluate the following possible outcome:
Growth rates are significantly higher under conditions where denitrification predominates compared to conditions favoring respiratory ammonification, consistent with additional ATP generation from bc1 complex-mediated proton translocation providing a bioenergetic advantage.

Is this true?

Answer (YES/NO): NO